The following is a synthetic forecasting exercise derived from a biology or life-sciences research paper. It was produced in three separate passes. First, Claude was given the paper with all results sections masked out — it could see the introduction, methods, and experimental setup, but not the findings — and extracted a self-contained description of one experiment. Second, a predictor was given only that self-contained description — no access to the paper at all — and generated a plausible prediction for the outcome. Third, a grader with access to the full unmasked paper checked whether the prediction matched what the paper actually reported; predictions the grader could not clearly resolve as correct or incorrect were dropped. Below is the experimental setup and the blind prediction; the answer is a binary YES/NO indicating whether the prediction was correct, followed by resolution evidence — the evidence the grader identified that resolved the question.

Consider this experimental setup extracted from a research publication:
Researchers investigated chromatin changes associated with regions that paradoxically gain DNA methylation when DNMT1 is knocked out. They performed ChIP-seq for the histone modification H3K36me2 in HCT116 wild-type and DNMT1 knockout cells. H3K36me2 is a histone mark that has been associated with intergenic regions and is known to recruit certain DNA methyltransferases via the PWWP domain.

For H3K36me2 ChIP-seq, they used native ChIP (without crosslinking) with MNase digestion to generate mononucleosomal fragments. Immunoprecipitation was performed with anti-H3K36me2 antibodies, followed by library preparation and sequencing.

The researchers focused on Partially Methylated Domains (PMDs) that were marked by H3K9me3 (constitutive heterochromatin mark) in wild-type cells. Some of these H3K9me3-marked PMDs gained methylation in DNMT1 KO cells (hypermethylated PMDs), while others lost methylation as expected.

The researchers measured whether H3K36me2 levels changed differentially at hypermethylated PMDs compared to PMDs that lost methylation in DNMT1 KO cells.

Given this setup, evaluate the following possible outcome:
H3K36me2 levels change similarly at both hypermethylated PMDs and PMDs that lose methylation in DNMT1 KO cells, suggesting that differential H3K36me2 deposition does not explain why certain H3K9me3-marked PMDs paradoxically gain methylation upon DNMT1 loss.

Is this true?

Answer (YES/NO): NO